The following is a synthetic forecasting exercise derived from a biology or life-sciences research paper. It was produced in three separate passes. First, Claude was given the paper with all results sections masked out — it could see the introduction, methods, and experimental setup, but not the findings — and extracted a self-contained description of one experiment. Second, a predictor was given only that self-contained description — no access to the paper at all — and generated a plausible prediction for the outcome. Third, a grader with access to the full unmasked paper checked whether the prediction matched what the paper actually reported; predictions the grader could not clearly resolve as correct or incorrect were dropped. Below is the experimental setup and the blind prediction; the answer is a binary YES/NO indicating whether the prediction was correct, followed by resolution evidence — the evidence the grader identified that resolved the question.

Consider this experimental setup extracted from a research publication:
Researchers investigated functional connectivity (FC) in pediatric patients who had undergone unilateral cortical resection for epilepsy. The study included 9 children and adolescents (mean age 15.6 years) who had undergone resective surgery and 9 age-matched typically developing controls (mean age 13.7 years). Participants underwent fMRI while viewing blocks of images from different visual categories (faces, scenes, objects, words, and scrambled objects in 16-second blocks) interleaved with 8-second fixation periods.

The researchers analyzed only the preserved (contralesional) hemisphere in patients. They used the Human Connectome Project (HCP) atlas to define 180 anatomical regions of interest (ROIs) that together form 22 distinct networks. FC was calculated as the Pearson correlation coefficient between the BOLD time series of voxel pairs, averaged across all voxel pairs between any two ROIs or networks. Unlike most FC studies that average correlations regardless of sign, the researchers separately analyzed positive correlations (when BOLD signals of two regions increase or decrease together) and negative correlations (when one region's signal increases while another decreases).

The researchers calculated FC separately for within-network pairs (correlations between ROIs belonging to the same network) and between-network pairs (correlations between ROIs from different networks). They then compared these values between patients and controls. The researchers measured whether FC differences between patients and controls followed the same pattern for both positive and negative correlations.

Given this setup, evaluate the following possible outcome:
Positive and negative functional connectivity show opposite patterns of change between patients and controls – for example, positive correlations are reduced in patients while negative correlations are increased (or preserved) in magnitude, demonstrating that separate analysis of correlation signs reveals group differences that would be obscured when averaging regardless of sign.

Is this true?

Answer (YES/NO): NO